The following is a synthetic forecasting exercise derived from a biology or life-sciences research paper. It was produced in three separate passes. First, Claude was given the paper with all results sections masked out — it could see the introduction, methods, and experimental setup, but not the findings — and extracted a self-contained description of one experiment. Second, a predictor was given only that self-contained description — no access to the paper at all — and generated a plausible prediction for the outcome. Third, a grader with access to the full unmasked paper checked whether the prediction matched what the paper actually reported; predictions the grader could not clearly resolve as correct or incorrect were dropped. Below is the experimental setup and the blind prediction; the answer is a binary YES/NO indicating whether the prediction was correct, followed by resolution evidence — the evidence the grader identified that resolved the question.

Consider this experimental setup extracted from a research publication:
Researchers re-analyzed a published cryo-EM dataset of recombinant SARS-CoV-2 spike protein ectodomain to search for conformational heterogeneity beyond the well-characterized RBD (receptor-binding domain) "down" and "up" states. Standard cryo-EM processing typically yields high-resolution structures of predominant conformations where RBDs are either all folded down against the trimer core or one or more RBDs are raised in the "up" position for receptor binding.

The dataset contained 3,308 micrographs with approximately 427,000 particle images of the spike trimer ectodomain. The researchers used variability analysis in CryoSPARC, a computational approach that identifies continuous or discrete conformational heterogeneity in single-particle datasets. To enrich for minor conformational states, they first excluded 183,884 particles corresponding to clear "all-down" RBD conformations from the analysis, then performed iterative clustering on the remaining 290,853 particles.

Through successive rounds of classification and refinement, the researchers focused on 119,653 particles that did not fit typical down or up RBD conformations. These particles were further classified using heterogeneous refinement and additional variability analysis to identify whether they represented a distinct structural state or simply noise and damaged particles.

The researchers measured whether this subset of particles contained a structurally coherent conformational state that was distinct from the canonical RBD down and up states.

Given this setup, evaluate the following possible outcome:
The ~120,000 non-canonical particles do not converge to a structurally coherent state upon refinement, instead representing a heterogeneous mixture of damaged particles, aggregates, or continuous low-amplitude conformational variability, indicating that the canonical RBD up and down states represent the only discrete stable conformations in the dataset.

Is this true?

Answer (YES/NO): NO